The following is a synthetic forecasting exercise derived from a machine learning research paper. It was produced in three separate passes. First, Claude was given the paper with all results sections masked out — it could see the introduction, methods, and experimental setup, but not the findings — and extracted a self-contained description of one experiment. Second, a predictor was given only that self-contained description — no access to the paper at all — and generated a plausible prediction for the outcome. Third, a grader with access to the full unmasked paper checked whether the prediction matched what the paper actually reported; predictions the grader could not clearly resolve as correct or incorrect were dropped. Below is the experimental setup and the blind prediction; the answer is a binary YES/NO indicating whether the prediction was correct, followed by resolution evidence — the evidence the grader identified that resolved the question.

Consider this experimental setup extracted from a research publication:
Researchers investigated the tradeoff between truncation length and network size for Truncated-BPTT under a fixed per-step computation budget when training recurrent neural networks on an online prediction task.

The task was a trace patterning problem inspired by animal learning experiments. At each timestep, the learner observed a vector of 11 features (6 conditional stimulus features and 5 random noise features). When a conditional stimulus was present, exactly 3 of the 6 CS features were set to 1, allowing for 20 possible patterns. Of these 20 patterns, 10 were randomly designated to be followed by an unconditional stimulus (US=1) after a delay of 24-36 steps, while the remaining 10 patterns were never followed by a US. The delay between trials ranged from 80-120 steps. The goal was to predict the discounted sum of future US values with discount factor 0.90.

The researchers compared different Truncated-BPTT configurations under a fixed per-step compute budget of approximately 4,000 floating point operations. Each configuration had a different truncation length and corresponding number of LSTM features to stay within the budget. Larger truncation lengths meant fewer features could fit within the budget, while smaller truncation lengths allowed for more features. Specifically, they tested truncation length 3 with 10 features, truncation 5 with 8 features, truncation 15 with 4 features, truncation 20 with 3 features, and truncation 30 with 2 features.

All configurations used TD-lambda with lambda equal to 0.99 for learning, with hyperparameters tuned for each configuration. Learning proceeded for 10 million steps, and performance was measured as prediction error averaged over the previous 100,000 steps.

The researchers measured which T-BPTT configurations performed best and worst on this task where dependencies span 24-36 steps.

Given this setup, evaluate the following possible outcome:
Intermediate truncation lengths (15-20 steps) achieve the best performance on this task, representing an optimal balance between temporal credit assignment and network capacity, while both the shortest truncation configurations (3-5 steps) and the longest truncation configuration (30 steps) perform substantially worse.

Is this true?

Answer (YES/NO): NO